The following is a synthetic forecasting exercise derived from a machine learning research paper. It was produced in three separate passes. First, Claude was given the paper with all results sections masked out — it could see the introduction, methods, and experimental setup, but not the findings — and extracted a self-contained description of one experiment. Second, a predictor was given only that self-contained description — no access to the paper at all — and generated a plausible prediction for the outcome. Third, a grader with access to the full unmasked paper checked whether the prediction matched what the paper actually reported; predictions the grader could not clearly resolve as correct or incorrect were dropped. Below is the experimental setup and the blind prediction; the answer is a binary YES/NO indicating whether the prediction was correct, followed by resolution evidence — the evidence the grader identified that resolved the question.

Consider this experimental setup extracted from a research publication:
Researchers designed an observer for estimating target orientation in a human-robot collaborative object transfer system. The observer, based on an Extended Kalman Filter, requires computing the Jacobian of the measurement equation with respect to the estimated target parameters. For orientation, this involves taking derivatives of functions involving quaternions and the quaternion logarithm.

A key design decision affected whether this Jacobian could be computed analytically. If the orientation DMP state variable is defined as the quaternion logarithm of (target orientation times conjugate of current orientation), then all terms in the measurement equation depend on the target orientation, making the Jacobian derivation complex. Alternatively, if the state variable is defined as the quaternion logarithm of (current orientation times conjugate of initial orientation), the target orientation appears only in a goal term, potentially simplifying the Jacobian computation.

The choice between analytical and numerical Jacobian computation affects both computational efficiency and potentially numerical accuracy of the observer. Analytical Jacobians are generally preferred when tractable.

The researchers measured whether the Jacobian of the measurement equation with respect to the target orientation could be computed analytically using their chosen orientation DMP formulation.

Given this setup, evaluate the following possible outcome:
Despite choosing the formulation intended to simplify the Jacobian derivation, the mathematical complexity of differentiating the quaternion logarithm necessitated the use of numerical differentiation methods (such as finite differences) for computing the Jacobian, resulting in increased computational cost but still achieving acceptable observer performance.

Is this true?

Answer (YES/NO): NO